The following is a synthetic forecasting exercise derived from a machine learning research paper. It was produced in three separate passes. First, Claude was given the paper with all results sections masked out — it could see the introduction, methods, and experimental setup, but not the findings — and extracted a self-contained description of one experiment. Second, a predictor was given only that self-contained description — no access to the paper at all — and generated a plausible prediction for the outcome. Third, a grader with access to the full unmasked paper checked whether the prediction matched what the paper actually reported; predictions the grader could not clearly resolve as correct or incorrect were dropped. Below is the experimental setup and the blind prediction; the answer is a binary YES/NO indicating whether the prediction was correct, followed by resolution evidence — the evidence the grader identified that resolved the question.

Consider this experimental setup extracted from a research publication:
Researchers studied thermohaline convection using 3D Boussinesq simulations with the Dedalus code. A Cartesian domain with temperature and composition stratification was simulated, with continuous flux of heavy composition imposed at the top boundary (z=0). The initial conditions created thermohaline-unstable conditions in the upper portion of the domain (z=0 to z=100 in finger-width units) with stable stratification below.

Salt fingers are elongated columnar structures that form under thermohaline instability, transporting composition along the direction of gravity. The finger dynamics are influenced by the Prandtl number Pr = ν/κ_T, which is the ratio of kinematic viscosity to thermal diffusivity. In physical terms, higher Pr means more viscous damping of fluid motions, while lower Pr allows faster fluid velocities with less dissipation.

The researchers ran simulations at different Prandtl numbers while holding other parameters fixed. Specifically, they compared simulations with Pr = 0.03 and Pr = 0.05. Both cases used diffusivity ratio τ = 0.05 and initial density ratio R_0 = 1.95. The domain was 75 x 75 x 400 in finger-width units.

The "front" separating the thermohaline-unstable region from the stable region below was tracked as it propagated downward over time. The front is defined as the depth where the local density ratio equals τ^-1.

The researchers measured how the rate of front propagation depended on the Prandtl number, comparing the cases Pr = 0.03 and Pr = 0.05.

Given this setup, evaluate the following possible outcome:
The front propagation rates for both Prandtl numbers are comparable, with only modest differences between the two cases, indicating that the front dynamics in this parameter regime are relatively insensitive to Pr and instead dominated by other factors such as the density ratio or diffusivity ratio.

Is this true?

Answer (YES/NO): NO